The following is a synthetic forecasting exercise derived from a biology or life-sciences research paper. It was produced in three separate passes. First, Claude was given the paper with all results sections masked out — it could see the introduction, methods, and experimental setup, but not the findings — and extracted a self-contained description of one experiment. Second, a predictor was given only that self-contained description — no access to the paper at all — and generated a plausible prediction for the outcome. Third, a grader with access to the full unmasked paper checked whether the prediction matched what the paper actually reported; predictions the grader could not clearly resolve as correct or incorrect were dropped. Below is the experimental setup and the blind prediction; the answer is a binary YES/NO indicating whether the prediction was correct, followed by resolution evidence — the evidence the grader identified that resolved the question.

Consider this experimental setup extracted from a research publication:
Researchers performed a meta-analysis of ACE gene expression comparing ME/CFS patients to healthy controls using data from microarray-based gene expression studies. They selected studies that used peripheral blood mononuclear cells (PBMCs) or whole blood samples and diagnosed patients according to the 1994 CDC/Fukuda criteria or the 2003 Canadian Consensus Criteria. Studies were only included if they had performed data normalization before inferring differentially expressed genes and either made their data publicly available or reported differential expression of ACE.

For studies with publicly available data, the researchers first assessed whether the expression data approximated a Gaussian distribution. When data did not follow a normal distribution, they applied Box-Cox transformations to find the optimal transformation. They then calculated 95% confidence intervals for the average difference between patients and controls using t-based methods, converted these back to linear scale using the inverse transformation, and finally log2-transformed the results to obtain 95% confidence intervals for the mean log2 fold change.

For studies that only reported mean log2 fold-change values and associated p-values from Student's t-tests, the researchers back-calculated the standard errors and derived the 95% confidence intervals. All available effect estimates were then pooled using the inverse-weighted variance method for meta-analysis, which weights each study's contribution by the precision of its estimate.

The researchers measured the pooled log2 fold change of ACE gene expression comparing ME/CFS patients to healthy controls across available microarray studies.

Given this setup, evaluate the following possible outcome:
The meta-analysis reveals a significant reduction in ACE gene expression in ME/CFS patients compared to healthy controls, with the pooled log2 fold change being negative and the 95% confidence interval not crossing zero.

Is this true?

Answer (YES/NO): NO